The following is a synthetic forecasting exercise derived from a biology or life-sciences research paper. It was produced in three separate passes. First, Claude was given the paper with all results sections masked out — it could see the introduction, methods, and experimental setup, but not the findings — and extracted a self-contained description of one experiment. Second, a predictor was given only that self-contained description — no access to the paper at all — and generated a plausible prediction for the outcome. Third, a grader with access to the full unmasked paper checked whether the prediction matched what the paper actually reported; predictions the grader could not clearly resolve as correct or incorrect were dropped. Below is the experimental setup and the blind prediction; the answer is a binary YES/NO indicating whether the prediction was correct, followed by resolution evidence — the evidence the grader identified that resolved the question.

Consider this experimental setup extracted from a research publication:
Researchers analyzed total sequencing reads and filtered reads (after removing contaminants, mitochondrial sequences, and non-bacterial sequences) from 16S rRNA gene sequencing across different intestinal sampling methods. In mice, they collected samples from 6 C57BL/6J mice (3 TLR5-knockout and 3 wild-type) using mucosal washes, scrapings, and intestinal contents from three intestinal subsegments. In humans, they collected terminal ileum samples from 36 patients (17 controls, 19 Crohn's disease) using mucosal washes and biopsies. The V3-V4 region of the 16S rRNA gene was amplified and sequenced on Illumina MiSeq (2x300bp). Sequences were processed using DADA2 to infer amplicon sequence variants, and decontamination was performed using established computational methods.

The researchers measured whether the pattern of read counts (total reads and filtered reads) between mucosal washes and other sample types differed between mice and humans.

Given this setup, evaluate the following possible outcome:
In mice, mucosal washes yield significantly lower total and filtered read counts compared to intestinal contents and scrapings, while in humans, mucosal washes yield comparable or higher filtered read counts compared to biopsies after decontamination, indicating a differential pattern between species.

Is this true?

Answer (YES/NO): NO